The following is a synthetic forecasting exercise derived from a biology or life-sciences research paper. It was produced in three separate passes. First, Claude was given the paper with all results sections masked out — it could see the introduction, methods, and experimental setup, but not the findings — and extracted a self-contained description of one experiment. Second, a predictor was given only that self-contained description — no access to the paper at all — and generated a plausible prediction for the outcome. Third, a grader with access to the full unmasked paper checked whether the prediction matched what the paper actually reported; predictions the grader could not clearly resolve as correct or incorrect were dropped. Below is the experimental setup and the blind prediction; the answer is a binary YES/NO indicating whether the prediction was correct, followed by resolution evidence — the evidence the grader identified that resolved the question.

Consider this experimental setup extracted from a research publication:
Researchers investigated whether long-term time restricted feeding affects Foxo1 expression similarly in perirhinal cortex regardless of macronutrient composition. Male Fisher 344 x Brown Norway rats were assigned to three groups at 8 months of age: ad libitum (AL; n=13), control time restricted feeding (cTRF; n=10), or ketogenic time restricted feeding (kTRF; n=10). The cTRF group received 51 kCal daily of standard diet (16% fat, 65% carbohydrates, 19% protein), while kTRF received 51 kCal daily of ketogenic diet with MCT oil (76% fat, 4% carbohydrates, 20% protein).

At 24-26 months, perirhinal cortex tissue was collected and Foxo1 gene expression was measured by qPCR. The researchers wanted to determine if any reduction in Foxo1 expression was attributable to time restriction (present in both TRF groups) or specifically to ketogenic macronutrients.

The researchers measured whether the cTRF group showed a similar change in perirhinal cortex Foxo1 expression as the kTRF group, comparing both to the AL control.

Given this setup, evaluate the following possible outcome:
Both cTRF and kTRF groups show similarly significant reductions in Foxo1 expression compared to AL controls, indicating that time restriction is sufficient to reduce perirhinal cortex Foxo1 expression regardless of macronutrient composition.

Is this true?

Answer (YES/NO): NO